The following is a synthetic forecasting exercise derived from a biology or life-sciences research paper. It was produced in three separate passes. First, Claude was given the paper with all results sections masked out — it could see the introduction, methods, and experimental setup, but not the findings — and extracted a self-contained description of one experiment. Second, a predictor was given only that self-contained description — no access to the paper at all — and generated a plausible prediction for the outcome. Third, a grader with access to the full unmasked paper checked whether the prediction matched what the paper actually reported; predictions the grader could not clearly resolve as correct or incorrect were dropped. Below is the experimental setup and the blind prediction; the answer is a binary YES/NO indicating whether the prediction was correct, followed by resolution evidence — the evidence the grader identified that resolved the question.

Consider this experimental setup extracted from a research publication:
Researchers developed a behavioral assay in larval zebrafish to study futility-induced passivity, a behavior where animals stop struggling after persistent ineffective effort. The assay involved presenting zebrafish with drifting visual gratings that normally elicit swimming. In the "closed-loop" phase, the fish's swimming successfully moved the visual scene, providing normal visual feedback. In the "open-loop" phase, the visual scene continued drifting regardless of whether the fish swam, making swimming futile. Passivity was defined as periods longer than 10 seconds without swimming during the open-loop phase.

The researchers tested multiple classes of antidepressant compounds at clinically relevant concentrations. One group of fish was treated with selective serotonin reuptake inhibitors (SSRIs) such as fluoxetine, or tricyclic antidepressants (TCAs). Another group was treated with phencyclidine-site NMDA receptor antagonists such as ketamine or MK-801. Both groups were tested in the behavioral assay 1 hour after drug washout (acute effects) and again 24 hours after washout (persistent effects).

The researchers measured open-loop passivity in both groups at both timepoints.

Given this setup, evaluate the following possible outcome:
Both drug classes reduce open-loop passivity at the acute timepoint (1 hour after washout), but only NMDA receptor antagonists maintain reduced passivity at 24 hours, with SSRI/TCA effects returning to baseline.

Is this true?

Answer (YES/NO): NO